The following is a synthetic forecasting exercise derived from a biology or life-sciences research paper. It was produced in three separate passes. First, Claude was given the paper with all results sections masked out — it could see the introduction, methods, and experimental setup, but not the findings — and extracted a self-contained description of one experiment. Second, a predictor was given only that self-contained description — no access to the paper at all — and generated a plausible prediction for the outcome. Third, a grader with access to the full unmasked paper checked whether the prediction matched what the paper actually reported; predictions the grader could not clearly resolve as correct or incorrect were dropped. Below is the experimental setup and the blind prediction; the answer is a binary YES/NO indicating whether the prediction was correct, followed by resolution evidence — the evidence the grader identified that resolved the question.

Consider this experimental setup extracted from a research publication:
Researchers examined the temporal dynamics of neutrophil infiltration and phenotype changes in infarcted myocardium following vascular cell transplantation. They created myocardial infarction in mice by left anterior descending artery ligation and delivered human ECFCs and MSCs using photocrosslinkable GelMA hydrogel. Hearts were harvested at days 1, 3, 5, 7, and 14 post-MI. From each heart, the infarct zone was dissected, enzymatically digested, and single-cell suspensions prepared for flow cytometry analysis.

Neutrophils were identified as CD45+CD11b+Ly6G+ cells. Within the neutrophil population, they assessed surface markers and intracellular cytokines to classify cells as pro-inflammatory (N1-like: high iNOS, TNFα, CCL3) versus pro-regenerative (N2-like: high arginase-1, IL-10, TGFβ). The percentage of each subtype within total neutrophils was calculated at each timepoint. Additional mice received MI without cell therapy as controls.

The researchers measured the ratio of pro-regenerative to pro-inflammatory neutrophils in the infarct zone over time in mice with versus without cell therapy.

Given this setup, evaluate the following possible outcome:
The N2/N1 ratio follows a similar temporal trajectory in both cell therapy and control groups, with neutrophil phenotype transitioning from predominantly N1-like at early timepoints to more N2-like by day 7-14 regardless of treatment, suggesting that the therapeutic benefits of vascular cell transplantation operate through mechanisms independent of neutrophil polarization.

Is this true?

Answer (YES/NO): NO